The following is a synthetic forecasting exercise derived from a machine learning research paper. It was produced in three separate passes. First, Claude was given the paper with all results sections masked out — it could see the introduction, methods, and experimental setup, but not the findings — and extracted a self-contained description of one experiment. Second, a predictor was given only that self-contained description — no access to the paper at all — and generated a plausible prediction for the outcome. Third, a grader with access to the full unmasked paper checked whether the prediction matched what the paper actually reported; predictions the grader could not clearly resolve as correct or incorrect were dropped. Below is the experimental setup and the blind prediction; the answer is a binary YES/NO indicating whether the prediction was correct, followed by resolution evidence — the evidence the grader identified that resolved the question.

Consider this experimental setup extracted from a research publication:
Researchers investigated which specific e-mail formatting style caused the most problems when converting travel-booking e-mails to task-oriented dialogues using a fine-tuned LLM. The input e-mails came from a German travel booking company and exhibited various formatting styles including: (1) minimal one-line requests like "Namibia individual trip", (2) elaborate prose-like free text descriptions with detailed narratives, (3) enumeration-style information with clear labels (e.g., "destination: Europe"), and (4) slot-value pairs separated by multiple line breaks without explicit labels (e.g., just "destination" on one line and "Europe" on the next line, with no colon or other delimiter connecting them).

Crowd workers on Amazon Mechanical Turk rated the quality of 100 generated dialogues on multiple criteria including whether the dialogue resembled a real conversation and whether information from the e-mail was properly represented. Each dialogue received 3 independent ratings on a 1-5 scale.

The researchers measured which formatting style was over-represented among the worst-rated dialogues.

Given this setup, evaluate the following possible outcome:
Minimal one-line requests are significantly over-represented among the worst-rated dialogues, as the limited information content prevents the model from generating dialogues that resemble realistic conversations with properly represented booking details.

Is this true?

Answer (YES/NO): NO